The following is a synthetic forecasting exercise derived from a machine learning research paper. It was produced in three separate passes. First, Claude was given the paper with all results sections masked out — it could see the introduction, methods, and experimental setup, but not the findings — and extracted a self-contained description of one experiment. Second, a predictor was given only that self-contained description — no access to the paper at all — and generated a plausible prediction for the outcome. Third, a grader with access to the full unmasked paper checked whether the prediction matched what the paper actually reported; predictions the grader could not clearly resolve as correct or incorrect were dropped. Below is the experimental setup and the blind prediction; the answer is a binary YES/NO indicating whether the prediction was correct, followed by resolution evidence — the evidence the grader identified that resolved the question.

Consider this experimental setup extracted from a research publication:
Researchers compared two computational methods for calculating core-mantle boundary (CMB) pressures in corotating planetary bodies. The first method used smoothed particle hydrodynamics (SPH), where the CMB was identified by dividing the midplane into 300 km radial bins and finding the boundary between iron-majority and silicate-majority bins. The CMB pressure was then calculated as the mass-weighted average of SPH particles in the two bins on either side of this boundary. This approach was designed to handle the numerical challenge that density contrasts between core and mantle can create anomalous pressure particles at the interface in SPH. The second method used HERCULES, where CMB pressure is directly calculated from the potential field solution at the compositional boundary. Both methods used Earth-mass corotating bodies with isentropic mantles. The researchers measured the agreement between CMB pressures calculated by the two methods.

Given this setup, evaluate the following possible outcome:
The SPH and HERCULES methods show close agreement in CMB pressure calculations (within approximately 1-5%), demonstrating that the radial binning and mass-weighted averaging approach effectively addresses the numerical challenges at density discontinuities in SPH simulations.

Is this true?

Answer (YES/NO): NO